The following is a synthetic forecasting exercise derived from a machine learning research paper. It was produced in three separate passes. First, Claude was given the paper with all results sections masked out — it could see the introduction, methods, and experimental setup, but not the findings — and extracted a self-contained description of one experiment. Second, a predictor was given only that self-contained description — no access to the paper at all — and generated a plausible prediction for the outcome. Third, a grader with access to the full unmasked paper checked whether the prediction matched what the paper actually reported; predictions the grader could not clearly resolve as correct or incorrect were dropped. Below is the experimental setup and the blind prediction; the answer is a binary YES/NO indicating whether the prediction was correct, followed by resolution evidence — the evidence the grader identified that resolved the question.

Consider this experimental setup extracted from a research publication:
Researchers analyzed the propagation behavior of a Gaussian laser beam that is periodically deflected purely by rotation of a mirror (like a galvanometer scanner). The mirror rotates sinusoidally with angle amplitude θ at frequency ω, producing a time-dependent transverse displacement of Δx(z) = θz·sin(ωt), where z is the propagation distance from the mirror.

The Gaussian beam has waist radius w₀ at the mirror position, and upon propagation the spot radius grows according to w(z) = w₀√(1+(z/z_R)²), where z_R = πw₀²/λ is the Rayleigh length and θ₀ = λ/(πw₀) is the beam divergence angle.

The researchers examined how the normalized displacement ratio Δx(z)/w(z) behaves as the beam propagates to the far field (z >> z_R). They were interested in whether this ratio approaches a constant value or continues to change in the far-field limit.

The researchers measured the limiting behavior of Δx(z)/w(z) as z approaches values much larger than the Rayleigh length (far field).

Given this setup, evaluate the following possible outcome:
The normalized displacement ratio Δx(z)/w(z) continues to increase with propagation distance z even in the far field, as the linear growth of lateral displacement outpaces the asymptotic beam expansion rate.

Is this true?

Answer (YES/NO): NO